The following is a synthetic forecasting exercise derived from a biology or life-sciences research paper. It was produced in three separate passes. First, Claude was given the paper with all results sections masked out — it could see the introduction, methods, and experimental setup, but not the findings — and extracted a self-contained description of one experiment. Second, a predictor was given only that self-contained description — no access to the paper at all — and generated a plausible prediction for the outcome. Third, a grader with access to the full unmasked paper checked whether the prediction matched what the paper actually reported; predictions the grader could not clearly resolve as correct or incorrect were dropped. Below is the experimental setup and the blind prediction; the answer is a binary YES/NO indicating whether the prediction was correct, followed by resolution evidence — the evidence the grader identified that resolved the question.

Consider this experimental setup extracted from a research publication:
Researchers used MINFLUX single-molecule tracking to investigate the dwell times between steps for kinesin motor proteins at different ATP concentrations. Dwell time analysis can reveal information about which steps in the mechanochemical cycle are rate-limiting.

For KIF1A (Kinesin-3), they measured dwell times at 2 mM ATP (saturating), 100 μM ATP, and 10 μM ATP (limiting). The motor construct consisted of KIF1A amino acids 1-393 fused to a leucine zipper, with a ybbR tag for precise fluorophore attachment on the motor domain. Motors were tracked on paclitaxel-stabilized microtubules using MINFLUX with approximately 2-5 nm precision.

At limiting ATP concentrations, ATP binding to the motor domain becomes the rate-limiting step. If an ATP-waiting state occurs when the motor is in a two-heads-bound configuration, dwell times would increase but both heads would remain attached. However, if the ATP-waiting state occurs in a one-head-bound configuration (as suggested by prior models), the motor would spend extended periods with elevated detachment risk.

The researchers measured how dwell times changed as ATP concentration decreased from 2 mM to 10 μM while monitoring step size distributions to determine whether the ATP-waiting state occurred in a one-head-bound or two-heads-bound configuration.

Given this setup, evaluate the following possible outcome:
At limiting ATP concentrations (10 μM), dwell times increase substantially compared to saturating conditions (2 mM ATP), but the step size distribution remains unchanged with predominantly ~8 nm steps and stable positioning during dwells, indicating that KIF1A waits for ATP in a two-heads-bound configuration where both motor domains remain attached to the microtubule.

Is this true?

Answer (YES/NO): NO